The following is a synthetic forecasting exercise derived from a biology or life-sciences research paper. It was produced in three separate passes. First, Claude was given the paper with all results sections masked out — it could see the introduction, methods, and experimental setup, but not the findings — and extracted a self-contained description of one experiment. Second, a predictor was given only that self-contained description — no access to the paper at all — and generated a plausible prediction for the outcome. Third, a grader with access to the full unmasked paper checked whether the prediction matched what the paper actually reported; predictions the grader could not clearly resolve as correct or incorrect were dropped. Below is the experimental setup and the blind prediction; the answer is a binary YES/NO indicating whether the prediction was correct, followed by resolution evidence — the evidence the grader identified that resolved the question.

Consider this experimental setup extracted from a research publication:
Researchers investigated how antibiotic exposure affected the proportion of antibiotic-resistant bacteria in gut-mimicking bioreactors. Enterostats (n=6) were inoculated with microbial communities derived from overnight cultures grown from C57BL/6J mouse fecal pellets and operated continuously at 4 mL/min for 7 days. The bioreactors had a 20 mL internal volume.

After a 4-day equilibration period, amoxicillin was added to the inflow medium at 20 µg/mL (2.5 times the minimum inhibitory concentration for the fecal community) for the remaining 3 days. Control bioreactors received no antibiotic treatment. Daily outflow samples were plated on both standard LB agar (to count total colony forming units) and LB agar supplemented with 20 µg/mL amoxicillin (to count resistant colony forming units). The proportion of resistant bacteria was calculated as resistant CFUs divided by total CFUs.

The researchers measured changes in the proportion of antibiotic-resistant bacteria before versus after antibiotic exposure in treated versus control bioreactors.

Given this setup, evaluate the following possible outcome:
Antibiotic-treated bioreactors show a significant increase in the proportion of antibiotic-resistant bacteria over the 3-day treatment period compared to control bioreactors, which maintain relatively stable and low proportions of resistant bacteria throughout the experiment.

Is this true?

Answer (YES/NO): YES